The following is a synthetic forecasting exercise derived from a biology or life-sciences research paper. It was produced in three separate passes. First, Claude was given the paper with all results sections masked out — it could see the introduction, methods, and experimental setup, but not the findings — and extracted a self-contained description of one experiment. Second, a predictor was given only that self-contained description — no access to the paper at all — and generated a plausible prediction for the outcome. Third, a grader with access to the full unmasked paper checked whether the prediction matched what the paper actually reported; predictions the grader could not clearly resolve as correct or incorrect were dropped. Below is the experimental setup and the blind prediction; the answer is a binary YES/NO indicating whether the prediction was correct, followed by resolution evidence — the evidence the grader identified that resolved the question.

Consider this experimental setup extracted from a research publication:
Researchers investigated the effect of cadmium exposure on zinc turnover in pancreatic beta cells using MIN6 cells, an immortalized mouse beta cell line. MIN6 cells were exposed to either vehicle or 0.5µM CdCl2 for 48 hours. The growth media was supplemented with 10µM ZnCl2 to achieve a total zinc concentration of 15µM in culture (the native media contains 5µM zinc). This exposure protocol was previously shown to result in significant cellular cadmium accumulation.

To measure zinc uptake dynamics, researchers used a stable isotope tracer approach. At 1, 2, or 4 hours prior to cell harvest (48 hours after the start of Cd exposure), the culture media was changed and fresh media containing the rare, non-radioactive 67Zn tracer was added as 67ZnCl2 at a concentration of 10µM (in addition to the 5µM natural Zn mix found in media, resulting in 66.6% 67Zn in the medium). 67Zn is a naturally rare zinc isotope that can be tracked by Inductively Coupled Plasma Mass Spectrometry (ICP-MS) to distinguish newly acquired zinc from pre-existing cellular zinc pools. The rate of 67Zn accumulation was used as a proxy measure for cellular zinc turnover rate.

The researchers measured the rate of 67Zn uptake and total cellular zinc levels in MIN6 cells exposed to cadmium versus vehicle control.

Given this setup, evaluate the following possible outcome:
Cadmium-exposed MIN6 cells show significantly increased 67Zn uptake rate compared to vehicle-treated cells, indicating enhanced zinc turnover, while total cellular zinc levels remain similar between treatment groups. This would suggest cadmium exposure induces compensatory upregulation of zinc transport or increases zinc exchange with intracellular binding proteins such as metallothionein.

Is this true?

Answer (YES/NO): NO